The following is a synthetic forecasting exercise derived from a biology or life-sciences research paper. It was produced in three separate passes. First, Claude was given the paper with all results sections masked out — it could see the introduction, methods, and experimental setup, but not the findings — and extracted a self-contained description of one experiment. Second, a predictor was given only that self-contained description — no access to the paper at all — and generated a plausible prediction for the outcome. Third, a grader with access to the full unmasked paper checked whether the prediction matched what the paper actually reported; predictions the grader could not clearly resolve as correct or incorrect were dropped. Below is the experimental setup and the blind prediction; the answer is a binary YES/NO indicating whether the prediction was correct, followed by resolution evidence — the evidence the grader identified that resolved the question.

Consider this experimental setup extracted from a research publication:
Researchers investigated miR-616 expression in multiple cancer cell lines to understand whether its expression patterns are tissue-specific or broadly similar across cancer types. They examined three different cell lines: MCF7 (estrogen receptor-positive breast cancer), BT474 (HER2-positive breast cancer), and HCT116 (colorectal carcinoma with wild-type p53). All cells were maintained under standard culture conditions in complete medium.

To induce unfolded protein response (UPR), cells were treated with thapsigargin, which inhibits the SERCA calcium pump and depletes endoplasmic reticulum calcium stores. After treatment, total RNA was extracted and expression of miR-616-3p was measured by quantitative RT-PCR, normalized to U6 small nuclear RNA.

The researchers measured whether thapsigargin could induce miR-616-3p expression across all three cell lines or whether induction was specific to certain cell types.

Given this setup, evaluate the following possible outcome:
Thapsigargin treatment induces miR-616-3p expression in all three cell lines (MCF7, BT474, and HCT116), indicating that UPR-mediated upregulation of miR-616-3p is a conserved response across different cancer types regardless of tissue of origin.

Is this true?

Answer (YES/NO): YES